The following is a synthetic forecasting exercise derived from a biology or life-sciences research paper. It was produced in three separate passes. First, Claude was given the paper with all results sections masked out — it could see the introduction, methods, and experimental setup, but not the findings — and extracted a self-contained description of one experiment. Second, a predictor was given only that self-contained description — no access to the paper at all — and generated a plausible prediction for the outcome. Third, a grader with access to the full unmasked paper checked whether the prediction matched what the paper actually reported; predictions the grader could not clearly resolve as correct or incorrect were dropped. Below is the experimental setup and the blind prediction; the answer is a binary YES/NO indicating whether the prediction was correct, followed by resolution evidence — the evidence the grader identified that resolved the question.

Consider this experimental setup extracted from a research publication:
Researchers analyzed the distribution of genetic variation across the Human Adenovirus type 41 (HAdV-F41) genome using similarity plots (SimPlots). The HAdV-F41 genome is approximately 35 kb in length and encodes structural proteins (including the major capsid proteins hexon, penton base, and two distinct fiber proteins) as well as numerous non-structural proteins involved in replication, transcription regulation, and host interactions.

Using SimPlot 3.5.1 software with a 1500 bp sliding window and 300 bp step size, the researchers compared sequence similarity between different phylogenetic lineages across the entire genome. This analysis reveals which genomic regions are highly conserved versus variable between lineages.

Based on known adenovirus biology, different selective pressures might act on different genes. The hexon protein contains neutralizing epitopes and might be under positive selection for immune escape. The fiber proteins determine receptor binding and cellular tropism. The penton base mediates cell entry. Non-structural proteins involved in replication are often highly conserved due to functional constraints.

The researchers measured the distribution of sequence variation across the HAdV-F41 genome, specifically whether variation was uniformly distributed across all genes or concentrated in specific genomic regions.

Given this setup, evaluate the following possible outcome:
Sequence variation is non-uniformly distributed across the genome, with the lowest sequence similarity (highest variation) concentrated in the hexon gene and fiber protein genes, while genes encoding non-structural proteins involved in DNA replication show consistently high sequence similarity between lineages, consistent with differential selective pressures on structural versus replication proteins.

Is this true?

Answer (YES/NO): NO